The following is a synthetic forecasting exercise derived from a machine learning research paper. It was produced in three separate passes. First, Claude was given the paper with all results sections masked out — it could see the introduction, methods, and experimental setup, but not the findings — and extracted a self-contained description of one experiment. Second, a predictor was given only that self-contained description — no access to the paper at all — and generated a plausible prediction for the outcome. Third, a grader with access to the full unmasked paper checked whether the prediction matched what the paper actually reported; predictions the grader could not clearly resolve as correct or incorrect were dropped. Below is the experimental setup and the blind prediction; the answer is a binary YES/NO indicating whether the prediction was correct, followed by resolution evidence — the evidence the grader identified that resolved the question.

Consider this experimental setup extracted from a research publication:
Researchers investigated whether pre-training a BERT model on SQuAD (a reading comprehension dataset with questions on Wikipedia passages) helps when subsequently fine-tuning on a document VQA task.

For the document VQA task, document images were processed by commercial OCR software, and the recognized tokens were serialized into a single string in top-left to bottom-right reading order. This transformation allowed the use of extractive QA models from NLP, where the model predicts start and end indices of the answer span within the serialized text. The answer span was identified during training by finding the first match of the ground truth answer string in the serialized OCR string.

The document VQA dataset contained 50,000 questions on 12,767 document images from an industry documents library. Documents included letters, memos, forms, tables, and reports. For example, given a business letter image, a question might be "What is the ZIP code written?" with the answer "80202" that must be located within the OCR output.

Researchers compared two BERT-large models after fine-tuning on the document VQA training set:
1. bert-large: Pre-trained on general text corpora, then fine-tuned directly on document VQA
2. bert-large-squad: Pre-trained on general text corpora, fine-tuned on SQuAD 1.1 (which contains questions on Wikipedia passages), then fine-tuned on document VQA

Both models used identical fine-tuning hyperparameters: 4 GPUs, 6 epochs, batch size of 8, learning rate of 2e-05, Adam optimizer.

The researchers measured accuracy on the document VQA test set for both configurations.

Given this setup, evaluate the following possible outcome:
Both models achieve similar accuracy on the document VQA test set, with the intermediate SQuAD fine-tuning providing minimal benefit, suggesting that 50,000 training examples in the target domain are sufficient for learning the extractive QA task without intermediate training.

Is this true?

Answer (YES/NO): NO